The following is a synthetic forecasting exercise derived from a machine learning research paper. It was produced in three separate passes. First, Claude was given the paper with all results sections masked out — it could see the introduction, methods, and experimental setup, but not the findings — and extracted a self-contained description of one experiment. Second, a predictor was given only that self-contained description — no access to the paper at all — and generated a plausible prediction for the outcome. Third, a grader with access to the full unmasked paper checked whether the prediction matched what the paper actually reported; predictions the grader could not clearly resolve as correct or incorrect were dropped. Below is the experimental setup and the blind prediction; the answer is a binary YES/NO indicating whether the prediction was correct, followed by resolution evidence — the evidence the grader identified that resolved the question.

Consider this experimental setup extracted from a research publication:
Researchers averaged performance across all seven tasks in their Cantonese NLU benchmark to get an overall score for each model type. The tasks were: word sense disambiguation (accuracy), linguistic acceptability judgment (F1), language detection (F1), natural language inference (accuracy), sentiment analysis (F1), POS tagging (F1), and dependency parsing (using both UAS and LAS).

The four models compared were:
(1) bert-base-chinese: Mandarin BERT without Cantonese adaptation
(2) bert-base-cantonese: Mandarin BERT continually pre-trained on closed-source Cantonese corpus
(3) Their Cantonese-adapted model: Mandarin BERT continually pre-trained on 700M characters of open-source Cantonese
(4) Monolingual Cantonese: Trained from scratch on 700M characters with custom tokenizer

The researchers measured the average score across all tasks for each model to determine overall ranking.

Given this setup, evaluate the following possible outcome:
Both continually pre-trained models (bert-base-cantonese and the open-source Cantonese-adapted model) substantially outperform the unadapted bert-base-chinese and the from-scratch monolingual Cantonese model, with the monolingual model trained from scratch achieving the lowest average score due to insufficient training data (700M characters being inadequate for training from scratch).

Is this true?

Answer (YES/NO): NO